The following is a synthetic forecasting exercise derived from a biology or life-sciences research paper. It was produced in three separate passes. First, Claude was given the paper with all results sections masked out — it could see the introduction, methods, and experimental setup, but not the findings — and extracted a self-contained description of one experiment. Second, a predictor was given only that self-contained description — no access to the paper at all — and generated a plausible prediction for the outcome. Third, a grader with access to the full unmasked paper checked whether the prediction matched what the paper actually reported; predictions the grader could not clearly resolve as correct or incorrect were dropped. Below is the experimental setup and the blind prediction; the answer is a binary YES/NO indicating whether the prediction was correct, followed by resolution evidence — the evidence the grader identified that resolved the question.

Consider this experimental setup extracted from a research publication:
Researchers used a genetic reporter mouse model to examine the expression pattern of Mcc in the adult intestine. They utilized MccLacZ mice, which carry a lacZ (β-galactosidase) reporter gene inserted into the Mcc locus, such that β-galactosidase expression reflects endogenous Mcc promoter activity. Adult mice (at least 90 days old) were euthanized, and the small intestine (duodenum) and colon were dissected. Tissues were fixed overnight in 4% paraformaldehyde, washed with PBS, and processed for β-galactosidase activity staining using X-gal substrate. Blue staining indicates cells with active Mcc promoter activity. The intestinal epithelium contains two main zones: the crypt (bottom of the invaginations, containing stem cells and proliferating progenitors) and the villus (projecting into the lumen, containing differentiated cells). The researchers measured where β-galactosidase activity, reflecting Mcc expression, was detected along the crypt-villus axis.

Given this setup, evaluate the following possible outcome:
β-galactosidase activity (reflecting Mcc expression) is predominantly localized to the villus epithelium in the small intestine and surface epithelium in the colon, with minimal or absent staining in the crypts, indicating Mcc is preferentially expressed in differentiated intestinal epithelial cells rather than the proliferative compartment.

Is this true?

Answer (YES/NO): NO